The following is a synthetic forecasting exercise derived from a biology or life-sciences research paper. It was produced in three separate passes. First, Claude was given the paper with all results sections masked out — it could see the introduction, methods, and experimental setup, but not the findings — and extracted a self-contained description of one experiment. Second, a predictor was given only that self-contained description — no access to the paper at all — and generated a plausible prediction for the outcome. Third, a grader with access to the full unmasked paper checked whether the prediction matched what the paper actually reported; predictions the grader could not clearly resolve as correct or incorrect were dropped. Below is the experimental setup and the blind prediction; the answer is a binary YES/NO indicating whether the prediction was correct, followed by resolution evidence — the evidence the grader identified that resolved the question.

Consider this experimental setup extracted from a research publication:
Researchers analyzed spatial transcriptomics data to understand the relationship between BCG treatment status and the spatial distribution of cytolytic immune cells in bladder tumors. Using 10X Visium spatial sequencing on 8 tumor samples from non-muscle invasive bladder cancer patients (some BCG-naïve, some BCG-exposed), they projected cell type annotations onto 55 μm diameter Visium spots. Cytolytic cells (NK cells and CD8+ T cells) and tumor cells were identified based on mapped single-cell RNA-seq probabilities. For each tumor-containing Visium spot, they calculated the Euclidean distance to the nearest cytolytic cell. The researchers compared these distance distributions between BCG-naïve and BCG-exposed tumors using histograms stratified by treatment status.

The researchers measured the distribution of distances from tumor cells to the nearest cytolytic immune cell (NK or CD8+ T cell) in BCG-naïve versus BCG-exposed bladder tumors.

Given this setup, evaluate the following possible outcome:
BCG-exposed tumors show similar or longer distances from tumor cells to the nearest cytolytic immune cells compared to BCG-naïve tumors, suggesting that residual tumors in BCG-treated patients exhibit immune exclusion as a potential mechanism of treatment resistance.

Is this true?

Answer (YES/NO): NO